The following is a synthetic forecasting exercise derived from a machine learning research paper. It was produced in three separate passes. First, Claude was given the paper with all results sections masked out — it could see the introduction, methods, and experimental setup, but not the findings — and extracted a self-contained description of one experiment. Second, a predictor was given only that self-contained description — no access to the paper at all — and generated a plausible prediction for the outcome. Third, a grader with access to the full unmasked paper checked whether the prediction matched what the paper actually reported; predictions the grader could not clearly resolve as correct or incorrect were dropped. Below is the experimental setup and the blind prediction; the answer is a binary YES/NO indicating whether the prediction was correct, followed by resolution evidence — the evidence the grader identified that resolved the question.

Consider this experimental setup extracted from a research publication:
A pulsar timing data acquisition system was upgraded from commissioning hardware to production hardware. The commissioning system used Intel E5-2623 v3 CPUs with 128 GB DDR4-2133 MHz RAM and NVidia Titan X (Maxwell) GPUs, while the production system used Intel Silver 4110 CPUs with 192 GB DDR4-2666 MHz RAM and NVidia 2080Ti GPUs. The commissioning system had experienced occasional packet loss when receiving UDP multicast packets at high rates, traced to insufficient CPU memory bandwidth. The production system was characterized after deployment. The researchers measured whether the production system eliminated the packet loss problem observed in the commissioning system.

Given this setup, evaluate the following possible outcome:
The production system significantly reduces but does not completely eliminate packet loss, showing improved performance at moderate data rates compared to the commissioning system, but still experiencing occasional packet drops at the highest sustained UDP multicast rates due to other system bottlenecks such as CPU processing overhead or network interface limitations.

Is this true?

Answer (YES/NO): NO